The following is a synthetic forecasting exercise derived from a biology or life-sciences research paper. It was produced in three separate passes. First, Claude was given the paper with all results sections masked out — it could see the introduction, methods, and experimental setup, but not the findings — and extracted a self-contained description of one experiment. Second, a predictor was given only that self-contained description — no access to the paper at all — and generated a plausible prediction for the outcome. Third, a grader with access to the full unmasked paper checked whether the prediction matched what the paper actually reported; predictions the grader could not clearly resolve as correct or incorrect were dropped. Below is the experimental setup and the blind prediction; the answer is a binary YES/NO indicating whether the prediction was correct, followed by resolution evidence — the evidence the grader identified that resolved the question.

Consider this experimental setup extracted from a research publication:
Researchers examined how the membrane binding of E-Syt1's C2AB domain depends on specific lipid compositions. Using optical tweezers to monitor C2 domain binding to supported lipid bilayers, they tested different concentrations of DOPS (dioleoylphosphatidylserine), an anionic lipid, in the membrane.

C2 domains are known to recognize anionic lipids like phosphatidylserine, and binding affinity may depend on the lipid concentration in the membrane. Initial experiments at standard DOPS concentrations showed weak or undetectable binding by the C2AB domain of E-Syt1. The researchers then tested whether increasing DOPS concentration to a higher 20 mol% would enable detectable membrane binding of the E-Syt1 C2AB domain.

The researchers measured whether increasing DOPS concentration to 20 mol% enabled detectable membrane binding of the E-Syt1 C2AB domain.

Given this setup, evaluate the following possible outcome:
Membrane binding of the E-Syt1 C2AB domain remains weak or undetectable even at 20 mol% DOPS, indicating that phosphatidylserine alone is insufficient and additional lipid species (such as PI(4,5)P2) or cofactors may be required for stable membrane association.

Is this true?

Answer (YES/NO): NO